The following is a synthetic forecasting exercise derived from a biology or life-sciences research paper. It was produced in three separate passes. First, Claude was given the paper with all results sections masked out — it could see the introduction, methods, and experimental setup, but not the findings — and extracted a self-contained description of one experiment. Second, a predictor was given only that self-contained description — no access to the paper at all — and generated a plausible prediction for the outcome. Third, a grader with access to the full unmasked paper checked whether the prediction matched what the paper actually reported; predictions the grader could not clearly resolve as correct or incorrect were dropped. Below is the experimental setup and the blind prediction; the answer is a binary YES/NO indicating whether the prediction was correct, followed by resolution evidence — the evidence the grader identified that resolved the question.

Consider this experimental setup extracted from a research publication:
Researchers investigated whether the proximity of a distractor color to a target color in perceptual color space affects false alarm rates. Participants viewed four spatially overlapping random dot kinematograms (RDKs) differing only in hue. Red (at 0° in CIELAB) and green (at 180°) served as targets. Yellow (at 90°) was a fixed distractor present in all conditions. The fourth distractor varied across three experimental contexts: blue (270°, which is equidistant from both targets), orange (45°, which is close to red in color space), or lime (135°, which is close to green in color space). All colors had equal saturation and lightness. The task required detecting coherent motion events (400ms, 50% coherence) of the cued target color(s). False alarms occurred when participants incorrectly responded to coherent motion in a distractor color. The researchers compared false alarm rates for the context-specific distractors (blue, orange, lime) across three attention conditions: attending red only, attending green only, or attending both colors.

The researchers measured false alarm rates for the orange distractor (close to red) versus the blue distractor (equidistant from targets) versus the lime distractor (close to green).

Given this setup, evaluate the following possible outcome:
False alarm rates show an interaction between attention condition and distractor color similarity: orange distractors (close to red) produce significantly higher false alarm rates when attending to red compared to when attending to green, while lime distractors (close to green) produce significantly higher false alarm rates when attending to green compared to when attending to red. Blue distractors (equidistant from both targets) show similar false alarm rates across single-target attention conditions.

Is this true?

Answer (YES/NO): NO